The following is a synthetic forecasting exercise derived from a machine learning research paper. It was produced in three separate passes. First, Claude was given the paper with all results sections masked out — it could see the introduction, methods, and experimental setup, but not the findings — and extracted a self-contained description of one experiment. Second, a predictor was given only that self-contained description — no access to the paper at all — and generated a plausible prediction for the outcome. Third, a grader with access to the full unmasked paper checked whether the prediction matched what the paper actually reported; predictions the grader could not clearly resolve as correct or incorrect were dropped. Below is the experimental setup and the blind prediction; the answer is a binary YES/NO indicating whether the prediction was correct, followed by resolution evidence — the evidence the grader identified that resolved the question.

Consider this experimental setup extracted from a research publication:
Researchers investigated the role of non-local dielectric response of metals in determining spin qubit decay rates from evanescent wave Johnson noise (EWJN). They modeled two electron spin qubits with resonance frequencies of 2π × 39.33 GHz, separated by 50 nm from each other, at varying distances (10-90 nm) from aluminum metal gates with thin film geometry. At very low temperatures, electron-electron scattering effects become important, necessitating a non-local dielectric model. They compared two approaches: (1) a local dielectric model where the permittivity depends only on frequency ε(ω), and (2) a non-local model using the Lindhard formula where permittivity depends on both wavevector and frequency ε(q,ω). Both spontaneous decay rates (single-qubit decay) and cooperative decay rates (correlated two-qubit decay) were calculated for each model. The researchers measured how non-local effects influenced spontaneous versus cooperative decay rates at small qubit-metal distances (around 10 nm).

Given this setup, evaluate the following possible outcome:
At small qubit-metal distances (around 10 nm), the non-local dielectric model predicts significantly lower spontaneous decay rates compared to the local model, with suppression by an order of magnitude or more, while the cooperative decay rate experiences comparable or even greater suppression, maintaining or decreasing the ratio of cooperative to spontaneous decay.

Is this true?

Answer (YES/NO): NO